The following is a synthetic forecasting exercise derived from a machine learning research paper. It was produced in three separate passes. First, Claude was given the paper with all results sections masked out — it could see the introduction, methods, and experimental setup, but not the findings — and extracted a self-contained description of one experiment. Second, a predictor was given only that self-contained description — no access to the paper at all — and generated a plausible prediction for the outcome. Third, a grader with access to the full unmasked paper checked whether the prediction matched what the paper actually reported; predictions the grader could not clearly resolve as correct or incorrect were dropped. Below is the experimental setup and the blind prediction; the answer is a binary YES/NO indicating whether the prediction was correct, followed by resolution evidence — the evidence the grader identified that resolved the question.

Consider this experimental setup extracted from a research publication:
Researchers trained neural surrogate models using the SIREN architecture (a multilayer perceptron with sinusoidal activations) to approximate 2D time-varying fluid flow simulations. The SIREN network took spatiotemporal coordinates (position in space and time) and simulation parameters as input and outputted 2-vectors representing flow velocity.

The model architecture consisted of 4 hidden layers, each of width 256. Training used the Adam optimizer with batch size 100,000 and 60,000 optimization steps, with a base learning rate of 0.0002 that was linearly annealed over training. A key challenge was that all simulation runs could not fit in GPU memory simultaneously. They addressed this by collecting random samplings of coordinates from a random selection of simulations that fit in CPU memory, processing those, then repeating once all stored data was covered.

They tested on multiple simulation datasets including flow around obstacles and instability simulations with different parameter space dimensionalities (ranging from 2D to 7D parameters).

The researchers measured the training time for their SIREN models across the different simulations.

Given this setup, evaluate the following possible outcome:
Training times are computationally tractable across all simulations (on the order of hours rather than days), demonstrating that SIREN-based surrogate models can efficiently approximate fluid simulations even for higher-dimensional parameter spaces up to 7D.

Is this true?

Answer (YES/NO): NO